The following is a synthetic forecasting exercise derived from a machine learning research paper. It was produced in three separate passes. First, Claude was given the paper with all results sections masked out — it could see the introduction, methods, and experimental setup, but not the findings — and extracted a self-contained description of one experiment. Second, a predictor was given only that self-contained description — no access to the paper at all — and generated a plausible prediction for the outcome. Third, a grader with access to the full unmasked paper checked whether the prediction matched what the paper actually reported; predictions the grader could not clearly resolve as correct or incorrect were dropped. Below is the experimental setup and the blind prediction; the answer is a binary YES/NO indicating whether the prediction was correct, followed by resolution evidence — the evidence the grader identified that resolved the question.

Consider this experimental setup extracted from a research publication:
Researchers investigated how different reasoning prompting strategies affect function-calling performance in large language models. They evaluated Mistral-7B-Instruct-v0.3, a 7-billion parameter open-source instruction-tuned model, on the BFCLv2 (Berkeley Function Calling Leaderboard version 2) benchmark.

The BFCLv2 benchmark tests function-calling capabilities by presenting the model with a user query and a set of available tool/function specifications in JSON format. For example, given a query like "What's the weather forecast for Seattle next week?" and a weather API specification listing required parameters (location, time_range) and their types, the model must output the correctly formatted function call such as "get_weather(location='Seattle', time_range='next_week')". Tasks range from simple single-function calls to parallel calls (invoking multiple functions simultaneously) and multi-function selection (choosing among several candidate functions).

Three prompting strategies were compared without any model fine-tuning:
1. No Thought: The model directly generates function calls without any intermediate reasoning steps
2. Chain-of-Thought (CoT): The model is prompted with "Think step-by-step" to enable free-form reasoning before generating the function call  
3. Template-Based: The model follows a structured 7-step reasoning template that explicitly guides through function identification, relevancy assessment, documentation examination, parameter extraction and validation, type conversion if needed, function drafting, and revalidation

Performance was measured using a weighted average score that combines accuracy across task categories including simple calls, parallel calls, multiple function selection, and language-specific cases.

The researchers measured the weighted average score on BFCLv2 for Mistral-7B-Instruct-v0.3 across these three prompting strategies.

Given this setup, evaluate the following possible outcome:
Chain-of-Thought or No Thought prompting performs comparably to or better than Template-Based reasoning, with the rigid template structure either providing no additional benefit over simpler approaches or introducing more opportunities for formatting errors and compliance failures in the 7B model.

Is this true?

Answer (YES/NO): YES